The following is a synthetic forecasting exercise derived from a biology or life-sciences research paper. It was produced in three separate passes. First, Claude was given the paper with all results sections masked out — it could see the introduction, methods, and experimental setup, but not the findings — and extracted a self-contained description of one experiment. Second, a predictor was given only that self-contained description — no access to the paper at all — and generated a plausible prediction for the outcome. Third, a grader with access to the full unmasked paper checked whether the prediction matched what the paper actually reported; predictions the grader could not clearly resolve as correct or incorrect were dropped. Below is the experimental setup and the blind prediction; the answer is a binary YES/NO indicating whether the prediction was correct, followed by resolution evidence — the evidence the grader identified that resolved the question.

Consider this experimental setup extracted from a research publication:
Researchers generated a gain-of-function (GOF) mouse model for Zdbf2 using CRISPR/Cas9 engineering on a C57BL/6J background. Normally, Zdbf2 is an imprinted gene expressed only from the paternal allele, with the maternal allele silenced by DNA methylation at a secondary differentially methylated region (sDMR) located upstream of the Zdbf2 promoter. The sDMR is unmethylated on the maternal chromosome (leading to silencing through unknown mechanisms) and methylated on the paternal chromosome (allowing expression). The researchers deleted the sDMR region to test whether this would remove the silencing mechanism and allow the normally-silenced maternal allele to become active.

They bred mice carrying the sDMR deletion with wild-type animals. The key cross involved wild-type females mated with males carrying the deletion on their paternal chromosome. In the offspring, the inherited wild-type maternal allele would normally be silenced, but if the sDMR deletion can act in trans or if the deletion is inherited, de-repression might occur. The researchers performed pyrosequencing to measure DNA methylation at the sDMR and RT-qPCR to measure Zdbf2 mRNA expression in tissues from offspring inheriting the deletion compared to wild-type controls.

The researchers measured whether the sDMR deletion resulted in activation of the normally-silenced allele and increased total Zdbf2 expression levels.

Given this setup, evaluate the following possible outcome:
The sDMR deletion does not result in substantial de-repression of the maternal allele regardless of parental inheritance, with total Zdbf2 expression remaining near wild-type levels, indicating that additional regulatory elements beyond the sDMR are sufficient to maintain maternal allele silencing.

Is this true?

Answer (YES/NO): NO